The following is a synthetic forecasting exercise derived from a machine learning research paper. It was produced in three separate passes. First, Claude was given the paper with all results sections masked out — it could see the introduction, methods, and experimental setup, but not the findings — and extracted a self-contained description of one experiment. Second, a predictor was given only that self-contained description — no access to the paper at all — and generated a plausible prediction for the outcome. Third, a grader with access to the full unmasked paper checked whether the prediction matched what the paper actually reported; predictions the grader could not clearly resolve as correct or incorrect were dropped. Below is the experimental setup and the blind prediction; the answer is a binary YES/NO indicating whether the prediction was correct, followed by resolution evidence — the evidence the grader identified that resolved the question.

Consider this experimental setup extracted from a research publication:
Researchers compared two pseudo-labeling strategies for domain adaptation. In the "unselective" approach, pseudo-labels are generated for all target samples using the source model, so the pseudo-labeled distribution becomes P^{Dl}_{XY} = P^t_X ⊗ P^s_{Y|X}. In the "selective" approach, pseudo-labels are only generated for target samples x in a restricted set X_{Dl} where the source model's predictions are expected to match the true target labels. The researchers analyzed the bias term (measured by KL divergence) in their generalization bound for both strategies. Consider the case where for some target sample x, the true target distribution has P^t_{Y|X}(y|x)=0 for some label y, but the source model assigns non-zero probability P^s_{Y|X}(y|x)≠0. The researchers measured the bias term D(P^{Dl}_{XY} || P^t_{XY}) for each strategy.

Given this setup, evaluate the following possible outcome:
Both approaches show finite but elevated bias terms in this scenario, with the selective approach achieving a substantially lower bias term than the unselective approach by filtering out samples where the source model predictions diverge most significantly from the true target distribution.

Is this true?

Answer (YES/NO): NO